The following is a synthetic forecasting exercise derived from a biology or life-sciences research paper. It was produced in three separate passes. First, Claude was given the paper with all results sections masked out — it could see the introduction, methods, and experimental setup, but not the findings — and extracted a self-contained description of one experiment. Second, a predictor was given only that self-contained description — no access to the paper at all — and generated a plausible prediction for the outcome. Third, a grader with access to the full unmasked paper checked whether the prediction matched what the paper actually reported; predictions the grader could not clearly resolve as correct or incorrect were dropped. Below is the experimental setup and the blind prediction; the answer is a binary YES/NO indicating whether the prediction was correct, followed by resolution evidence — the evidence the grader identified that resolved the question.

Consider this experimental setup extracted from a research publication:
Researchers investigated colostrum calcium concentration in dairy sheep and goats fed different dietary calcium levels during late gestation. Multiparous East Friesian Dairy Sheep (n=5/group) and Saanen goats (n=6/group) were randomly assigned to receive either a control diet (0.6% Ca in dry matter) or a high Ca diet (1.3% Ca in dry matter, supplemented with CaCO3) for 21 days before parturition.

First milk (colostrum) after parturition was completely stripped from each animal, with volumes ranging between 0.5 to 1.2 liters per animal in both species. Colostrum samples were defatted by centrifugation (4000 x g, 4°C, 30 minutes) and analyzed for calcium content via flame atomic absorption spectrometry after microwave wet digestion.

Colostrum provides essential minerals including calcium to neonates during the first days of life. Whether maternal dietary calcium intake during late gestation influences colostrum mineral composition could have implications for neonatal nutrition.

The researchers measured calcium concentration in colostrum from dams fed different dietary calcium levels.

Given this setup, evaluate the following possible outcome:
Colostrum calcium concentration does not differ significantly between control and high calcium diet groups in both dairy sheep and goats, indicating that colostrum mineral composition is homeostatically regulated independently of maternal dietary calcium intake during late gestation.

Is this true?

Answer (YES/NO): YES